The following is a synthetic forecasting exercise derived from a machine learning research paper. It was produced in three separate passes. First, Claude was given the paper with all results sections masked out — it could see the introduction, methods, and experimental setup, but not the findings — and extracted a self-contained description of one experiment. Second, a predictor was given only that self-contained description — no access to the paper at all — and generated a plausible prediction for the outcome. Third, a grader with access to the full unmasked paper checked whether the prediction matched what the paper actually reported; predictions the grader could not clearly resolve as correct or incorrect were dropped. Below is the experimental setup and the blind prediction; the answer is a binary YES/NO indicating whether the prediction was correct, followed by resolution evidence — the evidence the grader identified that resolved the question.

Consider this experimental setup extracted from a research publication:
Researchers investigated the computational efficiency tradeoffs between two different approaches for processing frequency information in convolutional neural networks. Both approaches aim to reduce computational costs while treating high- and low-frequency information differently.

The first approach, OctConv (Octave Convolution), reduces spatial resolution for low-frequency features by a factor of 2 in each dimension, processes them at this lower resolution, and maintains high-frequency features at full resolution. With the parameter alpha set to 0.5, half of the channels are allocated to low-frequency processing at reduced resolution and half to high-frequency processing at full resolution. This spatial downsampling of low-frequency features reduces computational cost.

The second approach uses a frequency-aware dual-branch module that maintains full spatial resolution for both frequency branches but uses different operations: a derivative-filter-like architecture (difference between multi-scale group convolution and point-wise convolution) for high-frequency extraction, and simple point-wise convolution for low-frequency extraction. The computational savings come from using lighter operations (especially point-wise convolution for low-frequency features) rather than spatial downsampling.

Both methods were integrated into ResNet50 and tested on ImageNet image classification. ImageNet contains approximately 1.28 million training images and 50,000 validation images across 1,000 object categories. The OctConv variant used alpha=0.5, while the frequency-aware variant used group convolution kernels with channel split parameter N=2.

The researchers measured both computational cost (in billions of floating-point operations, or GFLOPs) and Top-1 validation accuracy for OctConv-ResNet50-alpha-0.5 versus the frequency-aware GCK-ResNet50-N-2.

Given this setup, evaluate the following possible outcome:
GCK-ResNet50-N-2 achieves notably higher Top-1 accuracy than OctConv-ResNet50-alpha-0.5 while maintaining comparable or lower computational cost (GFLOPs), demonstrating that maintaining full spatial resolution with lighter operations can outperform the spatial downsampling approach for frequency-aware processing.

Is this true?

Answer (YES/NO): NO